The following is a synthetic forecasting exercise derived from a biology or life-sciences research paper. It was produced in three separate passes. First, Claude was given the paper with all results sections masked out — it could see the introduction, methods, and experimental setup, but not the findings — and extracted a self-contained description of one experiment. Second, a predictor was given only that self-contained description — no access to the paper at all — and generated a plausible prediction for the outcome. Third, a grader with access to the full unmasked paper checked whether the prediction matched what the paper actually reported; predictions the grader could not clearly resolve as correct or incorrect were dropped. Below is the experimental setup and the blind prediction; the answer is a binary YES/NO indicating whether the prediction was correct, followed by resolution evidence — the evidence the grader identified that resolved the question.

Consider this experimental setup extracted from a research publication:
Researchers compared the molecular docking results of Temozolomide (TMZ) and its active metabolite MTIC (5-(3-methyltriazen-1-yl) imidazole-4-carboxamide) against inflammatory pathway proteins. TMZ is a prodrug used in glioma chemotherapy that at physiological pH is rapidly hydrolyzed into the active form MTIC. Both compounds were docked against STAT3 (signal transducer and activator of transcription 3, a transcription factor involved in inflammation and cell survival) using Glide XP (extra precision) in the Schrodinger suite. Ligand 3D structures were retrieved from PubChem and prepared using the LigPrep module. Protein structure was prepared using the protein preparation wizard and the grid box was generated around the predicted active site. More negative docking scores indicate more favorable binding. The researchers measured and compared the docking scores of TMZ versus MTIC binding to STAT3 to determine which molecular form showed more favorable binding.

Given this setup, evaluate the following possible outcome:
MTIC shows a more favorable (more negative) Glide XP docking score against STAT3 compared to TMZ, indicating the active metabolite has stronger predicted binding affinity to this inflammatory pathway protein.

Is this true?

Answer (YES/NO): YES